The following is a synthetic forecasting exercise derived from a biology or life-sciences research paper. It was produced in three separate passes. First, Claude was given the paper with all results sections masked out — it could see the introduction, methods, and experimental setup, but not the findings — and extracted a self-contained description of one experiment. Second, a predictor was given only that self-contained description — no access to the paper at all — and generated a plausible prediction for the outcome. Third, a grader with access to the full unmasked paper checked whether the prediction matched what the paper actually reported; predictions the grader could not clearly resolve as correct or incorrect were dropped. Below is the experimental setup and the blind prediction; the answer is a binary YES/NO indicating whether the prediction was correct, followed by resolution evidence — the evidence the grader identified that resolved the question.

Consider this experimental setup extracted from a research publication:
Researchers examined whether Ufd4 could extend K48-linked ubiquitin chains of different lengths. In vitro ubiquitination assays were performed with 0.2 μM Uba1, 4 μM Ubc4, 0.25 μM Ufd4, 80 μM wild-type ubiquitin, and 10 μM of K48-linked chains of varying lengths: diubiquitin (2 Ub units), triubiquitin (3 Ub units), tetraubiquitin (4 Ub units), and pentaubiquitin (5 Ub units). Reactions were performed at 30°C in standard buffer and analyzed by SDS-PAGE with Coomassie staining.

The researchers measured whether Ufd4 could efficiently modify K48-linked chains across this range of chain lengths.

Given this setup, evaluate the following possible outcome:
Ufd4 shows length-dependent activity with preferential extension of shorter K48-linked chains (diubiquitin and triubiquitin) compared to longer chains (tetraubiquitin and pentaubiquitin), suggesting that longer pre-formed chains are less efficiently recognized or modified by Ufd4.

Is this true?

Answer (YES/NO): NO